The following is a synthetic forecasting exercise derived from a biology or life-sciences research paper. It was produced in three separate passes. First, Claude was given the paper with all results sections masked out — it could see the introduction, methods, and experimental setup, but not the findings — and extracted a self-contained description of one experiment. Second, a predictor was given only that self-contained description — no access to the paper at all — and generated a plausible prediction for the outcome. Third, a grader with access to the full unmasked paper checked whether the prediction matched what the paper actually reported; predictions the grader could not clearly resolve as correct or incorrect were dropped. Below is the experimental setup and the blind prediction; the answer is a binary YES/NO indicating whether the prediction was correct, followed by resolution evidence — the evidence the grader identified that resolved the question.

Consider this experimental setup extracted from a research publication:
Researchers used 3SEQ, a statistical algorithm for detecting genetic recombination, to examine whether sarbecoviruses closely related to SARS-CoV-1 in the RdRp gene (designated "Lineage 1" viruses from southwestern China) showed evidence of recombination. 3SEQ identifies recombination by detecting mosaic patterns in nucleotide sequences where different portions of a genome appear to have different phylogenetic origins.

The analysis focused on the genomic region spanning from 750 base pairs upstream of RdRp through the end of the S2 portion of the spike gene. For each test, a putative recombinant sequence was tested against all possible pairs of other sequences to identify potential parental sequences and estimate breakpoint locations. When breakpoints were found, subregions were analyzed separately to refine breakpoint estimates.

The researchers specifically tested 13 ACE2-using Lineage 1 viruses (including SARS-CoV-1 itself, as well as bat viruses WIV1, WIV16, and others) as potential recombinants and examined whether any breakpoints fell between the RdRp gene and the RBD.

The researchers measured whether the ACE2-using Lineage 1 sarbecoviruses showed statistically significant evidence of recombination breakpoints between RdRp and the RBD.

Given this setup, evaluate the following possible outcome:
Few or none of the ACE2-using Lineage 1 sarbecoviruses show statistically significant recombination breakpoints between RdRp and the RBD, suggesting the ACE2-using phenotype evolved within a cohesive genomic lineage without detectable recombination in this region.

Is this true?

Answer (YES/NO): NO